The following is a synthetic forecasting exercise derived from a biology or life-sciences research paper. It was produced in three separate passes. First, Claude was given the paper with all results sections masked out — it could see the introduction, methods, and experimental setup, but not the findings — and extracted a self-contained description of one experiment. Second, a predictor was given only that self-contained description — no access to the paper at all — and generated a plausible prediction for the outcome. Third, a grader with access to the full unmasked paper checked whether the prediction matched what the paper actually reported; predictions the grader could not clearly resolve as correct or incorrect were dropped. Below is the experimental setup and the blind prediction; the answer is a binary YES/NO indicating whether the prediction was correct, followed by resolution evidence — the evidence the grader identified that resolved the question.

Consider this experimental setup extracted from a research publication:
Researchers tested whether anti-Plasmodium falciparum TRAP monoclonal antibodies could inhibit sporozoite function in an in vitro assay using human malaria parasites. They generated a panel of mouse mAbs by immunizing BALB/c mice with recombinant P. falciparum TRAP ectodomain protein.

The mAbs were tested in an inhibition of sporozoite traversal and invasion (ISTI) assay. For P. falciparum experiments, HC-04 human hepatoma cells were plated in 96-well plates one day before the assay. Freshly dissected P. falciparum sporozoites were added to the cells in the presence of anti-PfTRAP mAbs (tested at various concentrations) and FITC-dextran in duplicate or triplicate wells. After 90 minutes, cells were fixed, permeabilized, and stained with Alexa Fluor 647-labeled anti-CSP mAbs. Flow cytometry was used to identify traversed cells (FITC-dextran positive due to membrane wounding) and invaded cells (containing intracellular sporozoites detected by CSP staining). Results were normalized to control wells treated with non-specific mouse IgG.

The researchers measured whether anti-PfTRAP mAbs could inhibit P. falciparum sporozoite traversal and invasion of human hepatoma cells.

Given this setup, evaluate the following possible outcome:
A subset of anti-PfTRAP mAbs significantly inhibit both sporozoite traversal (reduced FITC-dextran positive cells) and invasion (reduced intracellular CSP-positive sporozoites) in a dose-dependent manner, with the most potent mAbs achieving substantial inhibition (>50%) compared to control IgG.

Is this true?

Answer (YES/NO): NO